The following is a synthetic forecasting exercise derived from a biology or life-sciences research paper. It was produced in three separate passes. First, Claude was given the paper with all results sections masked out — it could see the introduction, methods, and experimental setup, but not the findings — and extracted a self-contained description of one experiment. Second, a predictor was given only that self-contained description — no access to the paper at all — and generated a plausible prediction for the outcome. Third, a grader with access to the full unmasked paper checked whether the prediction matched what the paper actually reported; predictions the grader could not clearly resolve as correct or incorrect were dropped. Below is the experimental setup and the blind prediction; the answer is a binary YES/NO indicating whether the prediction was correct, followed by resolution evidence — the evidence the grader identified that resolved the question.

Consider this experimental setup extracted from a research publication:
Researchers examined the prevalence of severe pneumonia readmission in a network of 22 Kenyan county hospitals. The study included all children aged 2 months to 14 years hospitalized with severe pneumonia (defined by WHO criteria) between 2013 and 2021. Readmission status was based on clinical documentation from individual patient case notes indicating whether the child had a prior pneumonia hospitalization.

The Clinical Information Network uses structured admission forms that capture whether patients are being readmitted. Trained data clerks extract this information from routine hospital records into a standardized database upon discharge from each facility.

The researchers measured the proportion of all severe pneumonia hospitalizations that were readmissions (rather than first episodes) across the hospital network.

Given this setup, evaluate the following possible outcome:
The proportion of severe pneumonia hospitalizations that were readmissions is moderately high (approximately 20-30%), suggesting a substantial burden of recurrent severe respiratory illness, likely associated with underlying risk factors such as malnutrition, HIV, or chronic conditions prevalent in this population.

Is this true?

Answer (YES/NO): NO